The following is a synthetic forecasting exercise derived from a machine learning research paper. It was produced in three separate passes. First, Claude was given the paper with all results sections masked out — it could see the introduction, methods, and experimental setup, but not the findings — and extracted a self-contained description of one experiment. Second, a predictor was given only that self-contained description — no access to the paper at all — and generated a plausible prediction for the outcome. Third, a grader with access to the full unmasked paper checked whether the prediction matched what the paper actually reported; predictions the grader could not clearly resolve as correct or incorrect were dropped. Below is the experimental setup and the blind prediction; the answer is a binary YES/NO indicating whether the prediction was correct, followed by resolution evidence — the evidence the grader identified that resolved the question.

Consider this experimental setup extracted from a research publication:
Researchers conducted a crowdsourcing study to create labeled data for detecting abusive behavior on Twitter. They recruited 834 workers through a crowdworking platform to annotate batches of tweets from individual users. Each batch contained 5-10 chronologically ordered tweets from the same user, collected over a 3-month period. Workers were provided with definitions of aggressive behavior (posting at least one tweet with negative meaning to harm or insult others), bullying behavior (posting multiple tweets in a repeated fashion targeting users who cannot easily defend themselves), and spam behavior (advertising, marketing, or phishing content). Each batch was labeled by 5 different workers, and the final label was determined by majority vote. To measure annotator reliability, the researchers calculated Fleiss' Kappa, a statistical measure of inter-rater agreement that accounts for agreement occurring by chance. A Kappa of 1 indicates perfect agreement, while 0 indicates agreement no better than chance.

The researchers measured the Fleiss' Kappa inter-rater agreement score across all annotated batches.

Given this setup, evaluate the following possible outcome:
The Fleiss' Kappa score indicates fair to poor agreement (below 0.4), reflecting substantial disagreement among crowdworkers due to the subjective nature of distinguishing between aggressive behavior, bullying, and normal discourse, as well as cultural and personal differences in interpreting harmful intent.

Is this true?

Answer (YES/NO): NO